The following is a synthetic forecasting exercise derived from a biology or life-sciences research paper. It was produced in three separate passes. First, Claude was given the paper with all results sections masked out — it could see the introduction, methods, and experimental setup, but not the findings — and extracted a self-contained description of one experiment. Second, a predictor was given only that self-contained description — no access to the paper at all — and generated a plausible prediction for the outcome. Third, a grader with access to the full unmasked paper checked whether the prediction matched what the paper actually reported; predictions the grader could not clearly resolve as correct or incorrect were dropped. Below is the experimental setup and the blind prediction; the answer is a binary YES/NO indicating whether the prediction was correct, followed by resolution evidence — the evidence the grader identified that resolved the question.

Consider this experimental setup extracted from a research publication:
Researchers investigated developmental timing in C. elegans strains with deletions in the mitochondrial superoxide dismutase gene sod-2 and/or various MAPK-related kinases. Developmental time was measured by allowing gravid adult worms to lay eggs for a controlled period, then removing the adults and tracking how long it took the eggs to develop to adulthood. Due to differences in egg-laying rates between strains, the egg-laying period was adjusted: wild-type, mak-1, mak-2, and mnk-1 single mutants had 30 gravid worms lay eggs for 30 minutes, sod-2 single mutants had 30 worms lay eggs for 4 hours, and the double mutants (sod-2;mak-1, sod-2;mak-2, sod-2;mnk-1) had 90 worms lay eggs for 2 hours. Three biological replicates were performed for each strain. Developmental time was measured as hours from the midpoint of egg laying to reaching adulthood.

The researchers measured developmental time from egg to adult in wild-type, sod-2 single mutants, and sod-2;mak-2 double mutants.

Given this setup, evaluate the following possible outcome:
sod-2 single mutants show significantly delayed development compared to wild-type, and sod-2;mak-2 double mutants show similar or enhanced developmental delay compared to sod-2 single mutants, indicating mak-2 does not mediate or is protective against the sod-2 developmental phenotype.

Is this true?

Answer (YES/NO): YES